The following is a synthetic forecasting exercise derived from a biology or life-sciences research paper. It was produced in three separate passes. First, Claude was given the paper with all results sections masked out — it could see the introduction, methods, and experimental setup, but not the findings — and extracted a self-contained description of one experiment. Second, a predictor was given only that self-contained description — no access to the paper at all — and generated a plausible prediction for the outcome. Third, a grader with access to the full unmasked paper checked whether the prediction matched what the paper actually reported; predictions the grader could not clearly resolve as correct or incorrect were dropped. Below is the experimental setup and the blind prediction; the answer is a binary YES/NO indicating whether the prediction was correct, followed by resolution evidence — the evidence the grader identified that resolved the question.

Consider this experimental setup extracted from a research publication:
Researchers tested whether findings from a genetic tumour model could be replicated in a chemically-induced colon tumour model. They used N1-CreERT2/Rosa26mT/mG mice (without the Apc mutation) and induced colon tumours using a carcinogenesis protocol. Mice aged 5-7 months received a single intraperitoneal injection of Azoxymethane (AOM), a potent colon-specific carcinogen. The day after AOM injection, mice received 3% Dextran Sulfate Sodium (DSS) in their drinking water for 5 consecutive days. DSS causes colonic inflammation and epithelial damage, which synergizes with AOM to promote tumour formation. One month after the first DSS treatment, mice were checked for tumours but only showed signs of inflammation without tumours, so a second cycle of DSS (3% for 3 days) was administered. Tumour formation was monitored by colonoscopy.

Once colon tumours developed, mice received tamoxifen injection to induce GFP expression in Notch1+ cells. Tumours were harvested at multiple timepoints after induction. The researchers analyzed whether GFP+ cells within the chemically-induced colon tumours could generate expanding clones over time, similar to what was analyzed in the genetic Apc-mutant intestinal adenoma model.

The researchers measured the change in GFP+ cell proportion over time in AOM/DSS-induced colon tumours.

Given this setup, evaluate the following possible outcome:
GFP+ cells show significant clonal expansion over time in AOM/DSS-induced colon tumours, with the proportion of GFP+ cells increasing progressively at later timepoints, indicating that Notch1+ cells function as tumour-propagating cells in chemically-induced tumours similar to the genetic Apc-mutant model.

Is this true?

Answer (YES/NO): YES